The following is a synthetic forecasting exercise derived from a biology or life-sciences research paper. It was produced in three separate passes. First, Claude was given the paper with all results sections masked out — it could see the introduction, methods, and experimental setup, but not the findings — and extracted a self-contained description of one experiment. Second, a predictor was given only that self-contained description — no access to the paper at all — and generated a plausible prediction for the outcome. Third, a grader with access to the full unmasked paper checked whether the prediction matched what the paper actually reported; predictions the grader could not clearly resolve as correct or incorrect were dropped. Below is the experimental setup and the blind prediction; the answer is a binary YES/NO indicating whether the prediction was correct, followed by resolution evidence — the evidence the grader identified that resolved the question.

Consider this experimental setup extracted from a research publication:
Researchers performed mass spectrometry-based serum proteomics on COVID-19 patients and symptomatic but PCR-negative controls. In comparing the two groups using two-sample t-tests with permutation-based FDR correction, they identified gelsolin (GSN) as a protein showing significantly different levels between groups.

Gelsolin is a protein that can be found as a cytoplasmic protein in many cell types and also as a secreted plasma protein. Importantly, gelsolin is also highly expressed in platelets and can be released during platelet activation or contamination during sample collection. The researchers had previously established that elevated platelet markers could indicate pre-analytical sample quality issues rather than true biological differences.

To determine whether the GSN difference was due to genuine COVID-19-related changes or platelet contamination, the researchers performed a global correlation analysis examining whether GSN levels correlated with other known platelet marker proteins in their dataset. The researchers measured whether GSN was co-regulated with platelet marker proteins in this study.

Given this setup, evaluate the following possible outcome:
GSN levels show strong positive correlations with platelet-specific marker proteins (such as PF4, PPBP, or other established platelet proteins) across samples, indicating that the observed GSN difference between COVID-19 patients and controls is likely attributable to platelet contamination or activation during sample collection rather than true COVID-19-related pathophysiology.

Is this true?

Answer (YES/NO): NO